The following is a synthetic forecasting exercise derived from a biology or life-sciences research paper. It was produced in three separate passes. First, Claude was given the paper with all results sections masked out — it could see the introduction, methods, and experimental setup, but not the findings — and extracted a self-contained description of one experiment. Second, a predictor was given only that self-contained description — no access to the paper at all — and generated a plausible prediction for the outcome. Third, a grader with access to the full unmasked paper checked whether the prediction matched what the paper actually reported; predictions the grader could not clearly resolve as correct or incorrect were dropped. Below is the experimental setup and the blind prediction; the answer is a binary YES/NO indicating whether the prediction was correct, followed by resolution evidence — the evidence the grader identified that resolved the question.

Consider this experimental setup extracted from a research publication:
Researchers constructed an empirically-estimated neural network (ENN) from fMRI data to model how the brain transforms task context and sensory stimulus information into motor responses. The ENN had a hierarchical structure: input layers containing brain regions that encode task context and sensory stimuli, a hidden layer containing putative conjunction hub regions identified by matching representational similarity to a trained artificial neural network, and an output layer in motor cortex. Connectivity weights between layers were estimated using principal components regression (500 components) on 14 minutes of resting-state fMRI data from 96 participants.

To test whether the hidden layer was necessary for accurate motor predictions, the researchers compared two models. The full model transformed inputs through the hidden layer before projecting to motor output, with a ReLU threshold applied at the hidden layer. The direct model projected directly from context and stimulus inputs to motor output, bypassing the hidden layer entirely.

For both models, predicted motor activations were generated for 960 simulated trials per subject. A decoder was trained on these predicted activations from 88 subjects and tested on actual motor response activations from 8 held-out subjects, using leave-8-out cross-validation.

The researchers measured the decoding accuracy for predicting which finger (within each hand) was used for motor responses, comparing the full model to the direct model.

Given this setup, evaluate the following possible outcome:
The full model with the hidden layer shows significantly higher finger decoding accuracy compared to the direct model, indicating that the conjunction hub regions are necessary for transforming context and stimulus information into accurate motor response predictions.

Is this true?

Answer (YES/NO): YES